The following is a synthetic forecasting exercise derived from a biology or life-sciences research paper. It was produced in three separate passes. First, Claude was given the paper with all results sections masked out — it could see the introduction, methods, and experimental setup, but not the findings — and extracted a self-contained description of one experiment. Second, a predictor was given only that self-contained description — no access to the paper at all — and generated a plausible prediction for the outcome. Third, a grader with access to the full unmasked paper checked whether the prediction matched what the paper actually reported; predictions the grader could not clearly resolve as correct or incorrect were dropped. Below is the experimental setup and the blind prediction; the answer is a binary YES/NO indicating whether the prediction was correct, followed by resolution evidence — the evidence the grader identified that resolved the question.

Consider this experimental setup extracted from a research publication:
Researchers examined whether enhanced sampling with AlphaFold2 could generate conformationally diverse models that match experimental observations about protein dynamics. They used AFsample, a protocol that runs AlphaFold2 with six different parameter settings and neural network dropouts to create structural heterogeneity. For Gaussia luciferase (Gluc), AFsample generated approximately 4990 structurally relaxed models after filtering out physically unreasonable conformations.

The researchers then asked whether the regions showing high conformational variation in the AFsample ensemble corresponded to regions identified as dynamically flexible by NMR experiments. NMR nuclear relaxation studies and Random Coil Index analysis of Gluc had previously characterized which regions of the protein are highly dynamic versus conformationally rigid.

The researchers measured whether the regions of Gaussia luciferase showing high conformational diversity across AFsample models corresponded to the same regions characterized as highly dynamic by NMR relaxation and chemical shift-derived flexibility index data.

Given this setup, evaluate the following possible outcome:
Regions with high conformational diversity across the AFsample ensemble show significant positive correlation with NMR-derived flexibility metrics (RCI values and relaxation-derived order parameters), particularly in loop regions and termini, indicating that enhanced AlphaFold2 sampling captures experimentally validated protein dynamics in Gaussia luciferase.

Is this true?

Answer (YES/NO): YES